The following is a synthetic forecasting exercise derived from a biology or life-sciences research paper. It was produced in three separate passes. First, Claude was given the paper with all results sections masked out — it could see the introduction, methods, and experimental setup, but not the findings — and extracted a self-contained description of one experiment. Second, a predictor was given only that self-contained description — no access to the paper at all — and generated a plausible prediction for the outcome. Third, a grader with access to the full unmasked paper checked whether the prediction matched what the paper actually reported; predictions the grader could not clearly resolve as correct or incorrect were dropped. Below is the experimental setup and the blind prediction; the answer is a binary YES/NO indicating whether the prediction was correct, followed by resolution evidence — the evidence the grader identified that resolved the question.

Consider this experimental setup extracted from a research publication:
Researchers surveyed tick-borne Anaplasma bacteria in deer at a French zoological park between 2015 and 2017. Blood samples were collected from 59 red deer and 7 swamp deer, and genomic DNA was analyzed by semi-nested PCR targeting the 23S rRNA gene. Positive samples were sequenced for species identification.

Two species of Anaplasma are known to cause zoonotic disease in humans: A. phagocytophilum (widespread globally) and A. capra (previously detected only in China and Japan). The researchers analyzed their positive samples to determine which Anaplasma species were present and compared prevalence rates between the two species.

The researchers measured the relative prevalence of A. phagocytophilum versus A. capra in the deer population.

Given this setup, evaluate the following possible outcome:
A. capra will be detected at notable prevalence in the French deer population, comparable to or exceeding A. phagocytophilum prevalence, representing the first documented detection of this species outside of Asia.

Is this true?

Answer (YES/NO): NO